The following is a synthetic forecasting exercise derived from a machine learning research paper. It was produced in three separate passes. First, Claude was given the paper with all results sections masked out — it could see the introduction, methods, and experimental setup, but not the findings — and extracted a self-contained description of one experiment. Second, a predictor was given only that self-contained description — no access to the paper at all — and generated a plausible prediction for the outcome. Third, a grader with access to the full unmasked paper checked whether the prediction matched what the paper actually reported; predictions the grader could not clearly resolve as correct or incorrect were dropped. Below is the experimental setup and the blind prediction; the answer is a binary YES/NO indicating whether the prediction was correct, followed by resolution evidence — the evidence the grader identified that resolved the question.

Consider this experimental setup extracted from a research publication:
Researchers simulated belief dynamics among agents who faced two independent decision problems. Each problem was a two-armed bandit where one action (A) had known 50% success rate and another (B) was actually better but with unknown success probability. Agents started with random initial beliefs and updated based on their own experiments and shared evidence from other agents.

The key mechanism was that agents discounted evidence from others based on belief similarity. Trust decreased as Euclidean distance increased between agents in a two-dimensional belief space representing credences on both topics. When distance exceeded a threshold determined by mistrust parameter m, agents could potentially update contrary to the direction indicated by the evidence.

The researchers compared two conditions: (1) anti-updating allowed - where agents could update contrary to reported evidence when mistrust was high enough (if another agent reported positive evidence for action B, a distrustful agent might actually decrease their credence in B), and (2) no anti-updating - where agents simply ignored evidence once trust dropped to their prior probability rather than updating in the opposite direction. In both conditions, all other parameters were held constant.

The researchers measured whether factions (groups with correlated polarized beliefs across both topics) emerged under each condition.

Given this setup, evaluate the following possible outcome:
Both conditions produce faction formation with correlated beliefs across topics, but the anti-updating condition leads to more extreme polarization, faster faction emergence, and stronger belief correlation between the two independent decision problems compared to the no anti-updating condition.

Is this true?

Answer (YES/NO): NO